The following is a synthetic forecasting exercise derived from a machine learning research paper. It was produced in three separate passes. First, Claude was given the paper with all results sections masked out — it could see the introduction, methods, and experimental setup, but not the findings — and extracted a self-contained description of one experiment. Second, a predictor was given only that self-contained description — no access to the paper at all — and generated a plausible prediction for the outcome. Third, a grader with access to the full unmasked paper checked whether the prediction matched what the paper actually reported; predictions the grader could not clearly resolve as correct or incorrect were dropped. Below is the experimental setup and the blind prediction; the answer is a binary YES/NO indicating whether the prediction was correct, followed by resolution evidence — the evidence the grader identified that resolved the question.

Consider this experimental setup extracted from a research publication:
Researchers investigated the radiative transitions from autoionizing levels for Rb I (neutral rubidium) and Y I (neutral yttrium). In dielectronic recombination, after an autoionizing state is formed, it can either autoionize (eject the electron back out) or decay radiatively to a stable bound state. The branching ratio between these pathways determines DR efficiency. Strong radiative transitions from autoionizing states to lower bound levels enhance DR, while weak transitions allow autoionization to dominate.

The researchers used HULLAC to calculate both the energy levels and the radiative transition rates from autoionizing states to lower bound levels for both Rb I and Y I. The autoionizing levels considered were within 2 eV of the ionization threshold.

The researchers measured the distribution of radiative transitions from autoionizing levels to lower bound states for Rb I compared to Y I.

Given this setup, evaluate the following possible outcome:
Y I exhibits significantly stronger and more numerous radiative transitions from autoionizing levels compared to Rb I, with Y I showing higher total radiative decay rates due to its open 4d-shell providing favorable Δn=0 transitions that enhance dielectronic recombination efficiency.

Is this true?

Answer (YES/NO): NO